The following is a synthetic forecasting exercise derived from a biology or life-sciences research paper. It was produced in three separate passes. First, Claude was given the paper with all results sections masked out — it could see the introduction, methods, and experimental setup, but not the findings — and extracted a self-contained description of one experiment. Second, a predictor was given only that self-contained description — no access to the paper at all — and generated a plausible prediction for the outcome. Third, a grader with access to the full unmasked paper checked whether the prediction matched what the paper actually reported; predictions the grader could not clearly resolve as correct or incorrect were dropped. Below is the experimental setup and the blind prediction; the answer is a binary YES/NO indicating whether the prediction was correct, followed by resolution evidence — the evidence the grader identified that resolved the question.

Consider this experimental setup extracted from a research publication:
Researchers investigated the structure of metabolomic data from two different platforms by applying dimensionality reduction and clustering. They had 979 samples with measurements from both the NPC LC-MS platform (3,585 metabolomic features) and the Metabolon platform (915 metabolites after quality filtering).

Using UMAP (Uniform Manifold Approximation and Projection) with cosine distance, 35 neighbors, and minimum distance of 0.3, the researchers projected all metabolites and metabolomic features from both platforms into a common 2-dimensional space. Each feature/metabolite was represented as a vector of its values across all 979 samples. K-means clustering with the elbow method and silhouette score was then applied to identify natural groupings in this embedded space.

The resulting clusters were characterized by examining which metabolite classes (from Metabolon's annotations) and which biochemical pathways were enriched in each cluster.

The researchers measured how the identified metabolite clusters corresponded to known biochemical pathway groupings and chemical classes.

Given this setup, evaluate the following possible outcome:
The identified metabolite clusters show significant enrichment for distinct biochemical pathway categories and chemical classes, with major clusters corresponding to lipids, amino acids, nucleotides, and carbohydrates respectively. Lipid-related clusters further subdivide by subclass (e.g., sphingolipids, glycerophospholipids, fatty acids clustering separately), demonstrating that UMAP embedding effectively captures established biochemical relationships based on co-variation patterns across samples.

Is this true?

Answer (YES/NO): NO